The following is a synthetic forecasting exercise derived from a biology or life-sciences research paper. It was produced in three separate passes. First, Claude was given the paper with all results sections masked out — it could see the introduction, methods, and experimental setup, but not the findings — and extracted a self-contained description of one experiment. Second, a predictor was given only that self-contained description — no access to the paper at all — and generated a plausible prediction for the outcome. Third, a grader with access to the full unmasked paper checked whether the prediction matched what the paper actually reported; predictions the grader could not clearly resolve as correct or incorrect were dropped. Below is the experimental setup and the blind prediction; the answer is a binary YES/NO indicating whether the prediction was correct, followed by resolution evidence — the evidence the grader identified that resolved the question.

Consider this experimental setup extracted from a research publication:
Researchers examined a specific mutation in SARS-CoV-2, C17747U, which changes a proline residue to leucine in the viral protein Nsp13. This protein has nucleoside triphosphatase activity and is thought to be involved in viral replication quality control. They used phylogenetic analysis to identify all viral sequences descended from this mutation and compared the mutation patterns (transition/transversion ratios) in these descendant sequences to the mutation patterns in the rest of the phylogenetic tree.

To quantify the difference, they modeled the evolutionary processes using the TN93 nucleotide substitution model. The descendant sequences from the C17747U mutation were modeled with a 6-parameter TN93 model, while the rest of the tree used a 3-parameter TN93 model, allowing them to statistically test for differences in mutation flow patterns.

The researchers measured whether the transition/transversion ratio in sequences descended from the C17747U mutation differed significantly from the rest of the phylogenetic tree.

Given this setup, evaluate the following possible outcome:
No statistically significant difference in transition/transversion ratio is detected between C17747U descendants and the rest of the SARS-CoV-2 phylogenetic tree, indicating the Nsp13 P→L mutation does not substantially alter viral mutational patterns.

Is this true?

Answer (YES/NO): NO